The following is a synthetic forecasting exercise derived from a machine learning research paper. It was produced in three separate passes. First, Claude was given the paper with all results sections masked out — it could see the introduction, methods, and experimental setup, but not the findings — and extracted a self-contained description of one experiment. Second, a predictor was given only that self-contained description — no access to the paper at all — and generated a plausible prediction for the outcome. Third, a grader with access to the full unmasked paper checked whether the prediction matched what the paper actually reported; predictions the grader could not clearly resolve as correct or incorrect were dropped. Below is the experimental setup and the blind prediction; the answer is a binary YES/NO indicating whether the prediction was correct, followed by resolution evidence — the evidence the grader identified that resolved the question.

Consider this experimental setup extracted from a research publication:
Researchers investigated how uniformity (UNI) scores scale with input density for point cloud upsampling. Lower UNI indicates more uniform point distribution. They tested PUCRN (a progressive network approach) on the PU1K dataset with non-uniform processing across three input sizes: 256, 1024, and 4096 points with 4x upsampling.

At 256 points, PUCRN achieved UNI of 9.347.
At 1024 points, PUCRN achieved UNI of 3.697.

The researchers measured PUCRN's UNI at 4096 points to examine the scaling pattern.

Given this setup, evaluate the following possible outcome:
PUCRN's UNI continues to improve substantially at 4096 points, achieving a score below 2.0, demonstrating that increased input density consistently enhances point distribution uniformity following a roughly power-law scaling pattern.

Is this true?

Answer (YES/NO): YES